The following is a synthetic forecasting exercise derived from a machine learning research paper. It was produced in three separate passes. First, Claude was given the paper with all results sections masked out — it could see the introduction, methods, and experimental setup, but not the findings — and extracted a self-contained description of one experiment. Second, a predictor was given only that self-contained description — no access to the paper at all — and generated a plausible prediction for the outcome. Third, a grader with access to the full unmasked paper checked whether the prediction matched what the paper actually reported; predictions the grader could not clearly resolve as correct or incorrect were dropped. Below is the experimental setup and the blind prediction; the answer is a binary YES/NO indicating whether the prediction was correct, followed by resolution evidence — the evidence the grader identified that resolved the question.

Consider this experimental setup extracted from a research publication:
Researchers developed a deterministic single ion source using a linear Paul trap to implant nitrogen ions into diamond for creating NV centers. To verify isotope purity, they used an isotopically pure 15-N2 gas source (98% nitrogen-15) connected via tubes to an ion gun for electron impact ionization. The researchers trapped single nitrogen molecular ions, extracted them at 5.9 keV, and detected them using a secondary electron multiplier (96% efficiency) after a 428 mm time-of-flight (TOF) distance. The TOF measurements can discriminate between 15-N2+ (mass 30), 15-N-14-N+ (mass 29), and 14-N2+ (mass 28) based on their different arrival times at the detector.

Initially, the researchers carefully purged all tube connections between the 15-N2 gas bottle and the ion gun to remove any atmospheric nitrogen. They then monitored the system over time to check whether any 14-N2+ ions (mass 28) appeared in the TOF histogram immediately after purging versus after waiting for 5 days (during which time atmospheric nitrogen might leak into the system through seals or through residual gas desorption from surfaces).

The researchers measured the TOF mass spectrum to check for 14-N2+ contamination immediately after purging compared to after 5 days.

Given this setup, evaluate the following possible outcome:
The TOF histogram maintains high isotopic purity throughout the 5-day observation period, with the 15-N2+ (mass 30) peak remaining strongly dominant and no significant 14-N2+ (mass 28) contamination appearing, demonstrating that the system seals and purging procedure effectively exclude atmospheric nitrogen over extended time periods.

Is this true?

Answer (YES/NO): NO